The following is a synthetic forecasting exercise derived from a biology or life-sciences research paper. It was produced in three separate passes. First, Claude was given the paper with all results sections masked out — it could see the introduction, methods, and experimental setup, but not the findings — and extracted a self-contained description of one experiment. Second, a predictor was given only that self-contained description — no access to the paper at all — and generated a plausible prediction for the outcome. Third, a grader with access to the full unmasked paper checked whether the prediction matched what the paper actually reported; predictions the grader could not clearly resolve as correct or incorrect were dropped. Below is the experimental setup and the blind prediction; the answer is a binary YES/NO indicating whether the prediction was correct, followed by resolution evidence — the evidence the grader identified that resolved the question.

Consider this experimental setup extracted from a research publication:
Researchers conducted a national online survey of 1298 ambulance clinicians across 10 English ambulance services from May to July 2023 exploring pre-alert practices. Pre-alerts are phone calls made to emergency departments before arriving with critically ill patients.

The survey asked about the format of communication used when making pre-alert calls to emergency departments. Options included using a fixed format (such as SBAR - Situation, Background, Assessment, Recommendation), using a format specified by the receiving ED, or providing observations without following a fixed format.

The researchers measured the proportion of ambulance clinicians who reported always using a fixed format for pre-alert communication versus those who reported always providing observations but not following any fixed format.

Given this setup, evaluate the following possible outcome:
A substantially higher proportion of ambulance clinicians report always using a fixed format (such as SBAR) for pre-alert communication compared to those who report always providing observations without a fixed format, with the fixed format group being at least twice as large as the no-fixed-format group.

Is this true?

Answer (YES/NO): YES